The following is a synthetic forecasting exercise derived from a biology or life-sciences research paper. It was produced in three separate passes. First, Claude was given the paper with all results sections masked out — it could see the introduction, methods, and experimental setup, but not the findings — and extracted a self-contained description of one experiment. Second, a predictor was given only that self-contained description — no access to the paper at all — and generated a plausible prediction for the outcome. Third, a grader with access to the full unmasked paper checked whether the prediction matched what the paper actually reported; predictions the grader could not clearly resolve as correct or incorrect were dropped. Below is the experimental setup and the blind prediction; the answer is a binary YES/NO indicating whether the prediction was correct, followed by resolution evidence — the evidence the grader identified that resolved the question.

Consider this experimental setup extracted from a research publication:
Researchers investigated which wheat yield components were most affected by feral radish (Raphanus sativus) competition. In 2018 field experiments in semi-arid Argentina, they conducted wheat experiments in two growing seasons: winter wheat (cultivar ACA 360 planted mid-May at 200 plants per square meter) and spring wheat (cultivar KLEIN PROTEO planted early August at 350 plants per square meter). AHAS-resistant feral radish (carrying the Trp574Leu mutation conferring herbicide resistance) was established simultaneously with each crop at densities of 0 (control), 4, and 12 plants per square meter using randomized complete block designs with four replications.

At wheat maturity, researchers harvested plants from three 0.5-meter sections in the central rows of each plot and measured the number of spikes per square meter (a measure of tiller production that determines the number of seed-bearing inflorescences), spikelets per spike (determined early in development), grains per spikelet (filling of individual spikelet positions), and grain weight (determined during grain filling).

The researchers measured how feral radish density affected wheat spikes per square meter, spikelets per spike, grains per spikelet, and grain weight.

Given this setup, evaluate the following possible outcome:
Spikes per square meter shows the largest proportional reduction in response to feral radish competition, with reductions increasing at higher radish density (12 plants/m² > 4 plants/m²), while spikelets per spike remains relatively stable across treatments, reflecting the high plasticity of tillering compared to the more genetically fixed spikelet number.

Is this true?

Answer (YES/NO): YES